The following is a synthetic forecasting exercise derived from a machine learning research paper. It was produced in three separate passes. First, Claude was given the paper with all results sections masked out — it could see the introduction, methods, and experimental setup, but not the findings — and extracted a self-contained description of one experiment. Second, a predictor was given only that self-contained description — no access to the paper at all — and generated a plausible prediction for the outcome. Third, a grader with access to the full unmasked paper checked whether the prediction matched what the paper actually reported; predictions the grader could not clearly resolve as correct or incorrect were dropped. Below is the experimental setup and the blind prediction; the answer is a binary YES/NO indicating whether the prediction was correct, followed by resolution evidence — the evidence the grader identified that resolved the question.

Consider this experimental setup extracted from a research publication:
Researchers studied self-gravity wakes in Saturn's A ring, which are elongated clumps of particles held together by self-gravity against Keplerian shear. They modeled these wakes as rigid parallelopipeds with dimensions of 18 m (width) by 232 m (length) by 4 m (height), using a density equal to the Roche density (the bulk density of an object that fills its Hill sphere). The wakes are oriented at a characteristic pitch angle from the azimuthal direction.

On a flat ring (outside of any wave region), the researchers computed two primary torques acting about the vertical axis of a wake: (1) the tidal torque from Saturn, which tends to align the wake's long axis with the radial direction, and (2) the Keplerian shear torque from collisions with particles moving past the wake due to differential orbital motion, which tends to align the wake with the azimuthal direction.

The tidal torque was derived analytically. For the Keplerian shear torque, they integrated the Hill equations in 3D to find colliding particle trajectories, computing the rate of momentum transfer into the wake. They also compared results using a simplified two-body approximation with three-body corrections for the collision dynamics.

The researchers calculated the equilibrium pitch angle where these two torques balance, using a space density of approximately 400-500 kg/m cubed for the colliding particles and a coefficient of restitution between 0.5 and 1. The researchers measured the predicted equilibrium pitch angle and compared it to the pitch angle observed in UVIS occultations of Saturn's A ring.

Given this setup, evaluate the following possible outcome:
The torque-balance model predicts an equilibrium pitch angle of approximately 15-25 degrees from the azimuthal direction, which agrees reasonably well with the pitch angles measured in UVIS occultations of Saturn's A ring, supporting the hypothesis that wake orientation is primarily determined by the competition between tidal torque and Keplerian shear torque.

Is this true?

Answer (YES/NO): YES